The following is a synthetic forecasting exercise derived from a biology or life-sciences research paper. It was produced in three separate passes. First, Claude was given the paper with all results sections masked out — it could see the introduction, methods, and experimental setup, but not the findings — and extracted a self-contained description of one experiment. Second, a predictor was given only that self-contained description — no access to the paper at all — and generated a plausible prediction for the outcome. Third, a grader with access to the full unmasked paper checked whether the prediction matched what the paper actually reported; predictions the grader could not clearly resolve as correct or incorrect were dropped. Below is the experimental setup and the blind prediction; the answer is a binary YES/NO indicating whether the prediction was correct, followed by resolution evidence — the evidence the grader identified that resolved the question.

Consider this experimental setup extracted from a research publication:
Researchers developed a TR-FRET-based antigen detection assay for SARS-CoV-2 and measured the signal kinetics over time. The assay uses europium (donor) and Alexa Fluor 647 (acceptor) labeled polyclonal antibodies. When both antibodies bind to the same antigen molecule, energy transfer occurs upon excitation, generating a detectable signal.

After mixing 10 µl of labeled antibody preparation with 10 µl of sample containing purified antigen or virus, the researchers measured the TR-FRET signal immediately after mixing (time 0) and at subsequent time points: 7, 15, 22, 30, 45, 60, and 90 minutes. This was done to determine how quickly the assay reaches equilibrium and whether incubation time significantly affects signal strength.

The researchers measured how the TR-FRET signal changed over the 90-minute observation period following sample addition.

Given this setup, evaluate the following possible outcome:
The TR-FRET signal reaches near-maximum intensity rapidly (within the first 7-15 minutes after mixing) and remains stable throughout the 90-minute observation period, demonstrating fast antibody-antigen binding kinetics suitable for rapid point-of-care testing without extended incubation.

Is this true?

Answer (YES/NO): NO